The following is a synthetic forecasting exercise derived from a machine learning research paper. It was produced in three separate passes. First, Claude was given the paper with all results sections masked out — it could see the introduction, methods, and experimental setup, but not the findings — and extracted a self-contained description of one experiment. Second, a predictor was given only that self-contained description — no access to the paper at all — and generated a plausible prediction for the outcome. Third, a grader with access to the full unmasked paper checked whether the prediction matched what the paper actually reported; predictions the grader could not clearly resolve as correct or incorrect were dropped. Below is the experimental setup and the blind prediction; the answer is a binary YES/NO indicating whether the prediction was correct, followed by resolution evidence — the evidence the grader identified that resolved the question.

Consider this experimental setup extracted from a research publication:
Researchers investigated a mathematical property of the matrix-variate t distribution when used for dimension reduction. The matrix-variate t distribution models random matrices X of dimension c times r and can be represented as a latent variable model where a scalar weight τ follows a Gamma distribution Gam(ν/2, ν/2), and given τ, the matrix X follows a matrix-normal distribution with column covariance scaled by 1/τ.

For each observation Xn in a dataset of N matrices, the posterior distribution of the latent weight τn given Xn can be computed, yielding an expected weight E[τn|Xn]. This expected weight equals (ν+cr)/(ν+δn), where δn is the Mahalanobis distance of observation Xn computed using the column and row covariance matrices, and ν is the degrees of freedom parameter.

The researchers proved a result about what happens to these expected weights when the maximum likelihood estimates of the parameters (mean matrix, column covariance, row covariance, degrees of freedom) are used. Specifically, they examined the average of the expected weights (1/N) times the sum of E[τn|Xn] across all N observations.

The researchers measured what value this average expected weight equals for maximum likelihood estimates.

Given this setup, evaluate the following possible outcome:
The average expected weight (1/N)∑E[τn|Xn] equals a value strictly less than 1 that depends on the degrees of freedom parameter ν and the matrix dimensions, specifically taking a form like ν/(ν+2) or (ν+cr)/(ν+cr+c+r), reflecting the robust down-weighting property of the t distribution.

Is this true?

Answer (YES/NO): NO